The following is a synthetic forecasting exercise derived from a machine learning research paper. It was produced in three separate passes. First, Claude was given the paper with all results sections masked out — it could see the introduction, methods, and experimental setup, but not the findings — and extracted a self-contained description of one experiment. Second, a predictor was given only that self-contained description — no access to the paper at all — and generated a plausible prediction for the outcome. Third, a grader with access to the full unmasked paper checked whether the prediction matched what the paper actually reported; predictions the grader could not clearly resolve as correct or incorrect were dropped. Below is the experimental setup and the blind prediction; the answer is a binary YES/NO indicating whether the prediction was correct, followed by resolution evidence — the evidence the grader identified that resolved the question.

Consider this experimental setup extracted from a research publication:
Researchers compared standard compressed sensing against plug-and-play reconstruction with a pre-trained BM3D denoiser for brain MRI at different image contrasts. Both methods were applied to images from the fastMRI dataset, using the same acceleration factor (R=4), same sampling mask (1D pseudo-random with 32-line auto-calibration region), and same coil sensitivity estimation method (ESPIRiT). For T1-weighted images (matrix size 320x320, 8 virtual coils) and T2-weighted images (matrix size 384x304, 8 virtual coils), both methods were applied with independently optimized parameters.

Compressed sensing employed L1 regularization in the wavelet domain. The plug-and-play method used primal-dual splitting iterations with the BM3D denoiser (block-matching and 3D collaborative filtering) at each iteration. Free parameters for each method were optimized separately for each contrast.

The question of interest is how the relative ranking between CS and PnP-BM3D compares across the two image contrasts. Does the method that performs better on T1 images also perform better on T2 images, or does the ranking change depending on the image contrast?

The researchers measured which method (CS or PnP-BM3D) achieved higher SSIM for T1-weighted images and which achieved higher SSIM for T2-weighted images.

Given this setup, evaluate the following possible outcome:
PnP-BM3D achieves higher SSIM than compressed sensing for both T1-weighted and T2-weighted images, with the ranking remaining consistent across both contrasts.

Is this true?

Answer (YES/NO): YES